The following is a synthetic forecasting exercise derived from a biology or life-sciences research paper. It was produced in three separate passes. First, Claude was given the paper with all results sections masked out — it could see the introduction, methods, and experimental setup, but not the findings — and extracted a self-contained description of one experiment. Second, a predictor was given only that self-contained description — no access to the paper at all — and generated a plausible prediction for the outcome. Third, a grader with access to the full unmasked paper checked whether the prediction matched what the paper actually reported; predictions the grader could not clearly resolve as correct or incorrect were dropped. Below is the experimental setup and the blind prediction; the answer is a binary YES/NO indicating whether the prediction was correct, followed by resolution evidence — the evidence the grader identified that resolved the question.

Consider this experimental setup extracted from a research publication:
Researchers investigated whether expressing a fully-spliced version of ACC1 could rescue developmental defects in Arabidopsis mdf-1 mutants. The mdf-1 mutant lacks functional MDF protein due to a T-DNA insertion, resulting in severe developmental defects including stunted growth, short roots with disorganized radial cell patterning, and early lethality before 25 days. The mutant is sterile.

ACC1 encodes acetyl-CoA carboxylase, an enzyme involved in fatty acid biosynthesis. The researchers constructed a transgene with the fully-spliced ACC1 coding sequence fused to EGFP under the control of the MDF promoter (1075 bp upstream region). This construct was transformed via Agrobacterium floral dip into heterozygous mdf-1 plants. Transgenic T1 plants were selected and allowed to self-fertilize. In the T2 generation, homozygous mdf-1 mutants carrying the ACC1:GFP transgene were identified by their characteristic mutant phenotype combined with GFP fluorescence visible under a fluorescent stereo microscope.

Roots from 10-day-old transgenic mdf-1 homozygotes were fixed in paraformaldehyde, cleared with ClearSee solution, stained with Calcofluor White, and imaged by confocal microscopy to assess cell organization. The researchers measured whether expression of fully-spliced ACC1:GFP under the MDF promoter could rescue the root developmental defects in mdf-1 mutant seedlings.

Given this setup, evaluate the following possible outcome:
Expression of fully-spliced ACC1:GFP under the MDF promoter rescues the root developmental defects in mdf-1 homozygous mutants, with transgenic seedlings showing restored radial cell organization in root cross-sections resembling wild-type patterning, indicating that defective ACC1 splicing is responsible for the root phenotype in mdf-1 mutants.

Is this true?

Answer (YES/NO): NO